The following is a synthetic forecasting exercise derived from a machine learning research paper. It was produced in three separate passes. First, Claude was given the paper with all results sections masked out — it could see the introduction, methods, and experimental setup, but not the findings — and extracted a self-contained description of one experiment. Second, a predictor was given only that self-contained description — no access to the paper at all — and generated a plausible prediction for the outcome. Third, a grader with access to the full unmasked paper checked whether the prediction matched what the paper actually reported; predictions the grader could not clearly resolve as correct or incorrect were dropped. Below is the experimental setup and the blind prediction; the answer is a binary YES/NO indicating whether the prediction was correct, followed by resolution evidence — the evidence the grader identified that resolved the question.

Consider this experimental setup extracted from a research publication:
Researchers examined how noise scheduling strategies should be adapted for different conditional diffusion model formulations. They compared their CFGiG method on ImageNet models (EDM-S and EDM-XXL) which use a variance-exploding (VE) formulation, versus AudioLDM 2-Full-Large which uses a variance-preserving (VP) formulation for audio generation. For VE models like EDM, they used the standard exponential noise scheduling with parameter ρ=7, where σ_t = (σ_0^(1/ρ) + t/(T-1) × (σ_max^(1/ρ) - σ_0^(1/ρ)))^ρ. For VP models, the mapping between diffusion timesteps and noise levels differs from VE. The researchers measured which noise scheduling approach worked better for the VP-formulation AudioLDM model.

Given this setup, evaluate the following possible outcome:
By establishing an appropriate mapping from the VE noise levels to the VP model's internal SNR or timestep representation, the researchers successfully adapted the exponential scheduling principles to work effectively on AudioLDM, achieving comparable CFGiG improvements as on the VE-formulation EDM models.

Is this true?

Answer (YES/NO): NO